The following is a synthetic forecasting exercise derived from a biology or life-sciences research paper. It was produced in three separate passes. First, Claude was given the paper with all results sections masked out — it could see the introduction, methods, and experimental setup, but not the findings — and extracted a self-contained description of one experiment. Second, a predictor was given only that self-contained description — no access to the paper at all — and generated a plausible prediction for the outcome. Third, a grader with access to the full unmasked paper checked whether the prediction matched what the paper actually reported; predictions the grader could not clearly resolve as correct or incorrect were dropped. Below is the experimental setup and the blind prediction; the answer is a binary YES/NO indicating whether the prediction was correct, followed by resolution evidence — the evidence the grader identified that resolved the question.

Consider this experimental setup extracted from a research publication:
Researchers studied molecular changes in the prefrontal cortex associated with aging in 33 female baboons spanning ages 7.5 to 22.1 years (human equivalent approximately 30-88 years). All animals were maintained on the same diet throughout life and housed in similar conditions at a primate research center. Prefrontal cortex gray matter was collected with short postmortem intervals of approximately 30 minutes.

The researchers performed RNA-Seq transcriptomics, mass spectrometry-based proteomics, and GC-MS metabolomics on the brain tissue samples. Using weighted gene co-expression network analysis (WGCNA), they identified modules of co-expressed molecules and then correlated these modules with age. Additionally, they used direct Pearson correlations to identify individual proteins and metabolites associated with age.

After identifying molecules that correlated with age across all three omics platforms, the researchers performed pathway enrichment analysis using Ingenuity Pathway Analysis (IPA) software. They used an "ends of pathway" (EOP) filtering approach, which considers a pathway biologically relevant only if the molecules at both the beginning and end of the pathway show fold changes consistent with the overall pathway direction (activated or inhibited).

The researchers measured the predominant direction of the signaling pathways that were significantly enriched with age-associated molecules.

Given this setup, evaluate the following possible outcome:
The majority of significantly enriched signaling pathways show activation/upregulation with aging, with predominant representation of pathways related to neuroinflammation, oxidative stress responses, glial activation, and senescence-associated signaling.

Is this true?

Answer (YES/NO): NO